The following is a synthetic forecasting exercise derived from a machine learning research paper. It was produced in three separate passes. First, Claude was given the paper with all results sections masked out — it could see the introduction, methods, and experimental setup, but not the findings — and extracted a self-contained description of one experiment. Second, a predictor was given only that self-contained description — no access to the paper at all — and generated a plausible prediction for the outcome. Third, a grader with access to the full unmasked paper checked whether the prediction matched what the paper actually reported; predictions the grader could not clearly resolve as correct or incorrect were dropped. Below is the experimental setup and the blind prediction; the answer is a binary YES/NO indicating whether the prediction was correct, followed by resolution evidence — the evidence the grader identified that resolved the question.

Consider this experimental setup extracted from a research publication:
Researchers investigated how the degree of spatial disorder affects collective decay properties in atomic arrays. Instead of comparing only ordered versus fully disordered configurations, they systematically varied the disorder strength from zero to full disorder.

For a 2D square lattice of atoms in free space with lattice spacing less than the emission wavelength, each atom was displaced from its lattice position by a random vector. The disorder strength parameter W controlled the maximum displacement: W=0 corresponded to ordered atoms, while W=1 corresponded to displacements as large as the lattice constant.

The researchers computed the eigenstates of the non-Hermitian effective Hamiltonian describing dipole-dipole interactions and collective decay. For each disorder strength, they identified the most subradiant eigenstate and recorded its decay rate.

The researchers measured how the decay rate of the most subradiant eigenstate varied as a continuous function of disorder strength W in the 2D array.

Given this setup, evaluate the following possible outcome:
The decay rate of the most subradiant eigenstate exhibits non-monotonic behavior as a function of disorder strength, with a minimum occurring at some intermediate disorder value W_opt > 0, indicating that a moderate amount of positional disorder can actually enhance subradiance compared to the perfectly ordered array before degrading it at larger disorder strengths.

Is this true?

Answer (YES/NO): NO